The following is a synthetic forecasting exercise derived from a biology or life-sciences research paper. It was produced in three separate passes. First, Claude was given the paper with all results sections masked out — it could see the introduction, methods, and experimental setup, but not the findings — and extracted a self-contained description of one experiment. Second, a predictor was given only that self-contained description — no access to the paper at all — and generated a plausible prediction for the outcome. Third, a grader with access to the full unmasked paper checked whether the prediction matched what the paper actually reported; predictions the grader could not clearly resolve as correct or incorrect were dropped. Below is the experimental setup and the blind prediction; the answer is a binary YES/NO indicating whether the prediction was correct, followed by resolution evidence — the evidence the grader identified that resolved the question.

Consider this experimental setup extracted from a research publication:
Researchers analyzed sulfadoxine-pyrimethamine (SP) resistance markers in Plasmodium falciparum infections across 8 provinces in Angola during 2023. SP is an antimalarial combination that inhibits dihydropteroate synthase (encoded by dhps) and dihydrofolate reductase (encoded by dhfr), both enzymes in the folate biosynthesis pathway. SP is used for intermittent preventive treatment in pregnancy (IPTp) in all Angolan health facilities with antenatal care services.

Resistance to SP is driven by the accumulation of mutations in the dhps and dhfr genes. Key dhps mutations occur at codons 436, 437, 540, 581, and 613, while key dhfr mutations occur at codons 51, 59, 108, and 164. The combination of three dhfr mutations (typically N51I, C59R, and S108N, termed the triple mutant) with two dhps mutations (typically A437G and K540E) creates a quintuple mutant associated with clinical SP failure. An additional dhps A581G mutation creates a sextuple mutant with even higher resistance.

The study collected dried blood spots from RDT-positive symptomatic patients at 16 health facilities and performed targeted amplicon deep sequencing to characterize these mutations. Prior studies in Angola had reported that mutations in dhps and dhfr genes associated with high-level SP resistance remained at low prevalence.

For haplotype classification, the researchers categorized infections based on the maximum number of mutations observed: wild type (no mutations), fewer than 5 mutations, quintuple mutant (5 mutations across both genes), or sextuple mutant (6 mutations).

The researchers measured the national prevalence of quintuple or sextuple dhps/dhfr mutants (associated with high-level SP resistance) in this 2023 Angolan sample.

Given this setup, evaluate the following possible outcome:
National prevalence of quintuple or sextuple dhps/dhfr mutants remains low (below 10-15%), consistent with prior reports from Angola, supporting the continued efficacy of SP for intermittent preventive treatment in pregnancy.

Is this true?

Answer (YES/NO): NO